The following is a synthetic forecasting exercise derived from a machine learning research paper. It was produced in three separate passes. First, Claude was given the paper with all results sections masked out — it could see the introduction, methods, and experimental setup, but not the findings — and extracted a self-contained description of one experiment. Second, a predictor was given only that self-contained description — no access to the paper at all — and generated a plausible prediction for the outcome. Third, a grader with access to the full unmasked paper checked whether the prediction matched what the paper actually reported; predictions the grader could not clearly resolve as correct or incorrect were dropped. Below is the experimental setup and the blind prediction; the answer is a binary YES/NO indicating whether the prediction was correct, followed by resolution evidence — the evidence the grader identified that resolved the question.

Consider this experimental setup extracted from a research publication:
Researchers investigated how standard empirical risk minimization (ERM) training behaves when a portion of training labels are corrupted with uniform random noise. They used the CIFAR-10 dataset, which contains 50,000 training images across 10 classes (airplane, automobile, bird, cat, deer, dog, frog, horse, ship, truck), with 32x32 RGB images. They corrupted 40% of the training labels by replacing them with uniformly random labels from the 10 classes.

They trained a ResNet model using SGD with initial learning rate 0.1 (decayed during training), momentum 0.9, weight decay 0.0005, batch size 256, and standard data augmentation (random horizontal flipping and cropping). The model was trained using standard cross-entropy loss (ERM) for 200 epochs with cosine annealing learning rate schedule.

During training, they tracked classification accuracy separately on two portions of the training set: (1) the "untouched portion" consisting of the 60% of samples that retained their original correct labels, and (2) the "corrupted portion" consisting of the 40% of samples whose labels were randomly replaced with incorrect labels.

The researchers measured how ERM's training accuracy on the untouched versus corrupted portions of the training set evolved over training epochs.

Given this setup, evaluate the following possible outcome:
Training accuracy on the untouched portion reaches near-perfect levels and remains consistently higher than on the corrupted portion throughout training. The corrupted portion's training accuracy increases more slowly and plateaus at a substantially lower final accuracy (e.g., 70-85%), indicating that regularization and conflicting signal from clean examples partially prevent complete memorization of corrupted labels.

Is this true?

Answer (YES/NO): NO